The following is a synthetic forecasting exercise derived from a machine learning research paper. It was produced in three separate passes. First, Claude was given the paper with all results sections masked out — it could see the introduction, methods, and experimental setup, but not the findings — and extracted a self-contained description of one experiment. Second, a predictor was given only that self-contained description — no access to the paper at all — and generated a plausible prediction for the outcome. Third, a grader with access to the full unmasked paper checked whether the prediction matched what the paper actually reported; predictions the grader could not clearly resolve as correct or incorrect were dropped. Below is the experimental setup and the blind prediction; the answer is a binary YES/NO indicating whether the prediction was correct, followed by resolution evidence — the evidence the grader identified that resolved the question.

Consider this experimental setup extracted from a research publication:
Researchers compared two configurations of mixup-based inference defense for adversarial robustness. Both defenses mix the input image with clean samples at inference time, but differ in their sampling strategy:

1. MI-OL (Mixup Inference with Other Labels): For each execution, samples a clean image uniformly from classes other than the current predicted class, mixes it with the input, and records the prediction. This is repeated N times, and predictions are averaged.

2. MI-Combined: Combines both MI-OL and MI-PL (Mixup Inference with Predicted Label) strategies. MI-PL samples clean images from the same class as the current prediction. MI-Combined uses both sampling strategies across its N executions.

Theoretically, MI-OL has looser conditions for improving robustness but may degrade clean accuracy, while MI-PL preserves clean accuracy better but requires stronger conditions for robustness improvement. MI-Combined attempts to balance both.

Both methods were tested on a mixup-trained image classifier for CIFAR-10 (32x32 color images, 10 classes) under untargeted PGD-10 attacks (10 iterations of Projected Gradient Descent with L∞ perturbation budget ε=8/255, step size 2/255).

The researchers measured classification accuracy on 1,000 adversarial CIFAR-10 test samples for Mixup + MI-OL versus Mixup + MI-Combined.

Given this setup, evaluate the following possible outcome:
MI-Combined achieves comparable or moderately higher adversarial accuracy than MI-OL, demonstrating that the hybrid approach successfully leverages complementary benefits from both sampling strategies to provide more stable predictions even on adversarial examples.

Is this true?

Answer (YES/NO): YES